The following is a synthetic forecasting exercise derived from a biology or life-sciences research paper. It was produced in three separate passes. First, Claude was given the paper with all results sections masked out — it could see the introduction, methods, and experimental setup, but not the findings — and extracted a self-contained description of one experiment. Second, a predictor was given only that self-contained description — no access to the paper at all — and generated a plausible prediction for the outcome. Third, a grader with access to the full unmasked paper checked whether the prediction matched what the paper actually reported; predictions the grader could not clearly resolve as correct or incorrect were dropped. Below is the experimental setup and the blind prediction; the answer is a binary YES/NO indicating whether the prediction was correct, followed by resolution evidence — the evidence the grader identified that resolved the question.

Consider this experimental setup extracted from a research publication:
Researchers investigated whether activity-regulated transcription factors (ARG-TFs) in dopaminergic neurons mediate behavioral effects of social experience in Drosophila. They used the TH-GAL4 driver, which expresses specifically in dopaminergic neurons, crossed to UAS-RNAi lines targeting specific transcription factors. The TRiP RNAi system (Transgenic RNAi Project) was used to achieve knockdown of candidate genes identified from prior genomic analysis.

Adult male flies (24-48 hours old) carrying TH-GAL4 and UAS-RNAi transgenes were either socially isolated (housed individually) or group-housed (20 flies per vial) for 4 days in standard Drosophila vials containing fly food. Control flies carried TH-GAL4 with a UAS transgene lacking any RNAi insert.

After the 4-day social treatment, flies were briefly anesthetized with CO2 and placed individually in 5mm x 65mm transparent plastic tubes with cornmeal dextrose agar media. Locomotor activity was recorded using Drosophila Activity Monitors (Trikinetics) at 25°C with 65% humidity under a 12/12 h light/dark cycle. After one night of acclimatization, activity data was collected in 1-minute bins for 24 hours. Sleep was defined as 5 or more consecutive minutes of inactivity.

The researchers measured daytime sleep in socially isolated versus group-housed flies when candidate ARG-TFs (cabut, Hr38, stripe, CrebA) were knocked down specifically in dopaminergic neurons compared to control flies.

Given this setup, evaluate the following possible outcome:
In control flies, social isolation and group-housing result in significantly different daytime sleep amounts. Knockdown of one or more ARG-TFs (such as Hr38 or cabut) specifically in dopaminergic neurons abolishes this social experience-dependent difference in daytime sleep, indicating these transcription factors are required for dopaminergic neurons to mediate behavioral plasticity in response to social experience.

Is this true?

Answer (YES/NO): NO